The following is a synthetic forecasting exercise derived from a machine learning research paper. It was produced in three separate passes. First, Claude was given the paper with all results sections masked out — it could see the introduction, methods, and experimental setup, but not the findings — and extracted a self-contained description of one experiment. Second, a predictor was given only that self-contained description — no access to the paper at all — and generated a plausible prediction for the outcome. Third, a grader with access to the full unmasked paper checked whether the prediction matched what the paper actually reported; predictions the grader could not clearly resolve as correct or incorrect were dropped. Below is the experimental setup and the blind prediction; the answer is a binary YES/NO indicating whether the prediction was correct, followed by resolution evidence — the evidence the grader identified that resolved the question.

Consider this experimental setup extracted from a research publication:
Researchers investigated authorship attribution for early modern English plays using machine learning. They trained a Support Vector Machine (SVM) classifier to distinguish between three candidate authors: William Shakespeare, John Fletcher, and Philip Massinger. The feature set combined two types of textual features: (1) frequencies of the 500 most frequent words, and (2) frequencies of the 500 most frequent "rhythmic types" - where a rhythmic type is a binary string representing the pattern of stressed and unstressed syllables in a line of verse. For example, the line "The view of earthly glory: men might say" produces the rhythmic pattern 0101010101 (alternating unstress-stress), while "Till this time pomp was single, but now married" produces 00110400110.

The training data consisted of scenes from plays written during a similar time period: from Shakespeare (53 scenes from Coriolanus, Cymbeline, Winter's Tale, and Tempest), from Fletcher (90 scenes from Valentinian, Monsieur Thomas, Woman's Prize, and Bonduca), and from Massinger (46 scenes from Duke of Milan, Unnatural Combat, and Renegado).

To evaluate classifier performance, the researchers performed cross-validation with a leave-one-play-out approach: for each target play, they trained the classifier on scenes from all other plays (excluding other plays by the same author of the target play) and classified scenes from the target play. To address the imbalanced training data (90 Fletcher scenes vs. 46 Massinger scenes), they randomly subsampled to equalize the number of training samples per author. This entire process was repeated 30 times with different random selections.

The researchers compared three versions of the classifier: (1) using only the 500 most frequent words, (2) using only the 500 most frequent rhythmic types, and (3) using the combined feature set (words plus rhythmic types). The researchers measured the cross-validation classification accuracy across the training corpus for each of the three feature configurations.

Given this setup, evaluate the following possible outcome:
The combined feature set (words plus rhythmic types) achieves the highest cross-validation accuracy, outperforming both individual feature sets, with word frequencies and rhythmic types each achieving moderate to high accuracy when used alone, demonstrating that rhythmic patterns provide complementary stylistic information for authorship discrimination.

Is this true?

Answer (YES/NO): YES